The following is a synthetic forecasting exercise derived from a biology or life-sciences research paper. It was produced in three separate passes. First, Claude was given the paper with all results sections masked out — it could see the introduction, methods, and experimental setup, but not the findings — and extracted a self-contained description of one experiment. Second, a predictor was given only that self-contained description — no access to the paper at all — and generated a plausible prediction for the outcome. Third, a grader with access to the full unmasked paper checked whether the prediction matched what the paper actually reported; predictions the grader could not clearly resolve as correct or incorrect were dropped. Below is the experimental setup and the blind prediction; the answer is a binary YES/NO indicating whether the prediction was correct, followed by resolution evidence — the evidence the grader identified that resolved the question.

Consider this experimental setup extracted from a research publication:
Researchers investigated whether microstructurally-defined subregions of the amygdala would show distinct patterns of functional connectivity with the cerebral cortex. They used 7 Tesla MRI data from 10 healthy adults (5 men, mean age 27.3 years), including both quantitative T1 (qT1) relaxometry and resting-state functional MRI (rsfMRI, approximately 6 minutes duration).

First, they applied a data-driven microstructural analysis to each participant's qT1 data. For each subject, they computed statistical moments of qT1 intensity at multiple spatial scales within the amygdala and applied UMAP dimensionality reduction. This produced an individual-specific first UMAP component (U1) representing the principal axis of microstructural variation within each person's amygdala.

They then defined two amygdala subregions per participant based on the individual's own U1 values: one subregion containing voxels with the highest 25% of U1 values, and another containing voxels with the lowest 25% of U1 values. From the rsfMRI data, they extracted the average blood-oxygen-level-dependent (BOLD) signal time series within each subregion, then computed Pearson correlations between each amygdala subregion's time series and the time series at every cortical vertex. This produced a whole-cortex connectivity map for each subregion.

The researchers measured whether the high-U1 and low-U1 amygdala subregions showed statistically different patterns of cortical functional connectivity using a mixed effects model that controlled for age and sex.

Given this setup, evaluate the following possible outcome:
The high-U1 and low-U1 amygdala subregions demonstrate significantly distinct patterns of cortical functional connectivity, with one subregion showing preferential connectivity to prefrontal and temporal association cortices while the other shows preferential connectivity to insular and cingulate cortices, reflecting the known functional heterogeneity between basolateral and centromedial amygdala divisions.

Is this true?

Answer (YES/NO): NO